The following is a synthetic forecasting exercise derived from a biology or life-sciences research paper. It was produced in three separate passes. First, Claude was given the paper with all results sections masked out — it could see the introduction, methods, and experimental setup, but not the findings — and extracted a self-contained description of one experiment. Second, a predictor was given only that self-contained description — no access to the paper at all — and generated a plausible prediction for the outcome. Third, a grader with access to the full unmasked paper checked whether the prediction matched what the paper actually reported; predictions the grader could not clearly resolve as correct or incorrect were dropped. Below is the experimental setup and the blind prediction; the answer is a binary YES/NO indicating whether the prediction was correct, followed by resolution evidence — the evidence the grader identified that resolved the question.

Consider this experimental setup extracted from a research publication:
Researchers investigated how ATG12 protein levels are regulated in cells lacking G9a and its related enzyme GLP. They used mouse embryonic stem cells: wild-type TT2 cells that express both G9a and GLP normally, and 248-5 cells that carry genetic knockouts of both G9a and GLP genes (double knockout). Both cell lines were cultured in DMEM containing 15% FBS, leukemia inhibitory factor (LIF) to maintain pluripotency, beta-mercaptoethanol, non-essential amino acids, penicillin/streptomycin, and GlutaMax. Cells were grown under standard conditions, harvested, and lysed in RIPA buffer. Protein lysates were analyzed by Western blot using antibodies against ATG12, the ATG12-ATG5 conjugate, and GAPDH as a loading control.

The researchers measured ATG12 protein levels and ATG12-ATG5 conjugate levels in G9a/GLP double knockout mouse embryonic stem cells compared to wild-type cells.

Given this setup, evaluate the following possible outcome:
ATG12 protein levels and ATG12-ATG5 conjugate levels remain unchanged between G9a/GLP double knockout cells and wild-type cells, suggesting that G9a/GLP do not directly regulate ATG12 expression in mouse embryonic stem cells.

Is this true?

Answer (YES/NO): NO